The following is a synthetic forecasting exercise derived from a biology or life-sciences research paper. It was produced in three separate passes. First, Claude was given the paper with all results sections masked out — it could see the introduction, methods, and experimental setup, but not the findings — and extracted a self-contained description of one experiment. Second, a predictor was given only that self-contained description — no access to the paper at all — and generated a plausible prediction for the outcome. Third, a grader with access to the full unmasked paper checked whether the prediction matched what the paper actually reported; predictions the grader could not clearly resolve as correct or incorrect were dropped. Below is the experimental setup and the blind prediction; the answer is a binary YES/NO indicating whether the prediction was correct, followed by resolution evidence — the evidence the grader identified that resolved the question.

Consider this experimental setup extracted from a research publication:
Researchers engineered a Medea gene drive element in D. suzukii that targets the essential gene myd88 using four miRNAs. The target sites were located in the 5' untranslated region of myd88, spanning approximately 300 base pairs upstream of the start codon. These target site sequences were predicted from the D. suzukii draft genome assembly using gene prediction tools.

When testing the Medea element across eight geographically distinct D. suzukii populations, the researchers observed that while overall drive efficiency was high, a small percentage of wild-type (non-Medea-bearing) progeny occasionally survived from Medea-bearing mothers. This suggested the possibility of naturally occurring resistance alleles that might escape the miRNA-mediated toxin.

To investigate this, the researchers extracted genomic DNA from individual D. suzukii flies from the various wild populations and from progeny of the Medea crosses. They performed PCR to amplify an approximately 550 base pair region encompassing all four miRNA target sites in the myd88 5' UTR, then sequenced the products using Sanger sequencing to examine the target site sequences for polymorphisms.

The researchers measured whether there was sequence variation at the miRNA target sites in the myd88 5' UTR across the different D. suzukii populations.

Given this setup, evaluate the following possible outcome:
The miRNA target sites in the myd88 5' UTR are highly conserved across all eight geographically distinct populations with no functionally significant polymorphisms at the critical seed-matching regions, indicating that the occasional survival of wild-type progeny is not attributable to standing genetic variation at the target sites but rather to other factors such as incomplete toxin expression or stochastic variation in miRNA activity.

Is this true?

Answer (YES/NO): NO